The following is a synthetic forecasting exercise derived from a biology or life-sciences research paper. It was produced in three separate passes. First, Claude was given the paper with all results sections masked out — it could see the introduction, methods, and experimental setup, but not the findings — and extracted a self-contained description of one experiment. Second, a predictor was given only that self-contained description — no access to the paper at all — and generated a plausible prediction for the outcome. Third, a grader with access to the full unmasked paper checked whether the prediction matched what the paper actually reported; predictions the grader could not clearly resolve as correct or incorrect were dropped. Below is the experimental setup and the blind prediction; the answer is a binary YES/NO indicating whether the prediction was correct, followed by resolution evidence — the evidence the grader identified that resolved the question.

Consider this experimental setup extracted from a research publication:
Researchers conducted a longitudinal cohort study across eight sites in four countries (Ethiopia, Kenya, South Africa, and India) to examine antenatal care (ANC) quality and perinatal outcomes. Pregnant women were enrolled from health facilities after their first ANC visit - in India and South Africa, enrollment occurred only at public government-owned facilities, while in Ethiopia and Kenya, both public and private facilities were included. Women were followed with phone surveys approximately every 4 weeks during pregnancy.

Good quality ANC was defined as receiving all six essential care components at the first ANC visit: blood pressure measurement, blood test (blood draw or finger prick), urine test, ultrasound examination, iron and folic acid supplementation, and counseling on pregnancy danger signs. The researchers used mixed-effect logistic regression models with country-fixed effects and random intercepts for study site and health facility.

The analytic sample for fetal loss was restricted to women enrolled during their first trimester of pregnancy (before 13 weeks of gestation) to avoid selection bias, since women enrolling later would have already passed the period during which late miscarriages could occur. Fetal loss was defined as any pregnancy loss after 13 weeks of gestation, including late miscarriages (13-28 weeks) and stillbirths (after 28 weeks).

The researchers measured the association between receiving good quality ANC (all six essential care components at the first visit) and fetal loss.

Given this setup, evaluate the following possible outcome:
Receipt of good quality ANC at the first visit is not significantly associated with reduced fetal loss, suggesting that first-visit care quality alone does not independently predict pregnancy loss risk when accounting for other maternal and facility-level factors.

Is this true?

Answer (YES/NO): NO